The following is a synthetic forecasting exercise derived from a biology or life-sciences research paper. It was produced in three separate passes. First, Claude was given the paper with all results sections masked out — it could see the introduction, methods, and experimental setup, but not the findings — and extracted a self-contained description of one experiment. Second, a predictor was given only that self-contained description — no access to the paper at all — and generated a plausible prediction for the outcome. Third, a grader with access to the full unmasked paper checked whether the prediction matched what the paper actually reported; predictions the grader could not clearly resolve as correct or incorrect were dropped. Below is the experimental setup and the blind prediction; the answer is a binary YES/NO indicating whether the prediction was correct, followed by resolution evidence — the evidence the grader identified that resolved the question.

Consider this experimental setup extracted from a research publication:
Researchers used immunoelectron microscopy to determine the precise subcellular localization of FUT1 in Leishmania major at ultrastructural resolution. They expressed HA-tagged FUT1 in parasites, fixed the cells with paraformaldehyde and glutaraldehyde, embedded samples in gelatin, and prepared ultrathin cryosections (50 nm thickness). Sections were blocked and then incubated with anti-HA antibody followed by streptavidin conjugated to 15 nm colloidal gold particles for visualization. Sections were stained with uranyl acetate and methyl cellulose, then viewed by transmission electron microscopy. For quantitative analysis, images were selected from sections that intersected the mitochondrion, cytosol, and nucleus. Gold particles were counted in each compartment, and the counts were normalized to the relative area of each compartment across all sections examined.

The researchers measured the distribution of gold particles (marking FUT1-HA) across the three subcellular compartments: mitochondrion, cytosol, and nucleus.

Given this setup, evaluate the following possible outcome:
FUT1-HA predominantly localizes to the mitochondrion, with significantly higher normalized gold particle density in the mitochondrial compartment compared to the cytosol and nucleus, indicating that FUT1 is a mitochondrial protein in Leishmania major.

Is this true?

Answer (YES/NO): YES